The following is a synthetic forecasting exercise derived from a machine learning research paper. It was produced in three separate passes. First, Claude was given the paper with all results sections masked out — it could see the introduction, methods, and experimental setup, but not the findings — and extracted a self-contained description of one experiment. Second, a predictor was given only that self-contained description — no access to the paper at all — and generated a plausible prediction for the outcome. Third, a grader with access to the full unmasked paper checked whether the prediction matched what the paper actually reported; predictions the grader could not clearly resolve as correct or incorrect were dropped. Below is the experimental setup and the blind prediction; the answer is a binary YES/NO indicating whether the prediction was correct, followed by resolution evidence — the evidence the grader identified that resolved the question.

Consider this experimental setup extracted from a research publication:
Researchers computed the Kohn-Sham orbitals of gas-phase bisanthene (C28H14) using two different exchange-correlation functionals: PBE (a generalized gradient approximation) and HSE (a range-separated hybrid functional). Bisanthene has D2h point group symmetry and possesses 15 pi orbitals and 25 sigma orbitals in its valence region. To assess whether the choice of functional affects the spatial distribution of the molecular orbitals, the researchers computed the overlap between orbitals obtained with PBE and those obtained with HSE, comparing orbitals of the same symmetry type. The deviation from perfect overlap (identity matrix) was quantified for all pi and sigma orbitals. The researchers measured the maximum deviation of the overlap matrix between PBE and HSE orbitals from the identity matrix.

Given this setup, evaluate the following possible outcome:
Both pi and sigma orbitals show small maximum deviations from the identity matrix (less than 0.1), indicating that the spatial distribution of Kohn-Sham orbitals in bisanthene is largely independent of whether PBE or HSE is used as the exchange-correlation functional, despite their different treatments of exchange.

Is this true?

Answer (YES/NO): YES